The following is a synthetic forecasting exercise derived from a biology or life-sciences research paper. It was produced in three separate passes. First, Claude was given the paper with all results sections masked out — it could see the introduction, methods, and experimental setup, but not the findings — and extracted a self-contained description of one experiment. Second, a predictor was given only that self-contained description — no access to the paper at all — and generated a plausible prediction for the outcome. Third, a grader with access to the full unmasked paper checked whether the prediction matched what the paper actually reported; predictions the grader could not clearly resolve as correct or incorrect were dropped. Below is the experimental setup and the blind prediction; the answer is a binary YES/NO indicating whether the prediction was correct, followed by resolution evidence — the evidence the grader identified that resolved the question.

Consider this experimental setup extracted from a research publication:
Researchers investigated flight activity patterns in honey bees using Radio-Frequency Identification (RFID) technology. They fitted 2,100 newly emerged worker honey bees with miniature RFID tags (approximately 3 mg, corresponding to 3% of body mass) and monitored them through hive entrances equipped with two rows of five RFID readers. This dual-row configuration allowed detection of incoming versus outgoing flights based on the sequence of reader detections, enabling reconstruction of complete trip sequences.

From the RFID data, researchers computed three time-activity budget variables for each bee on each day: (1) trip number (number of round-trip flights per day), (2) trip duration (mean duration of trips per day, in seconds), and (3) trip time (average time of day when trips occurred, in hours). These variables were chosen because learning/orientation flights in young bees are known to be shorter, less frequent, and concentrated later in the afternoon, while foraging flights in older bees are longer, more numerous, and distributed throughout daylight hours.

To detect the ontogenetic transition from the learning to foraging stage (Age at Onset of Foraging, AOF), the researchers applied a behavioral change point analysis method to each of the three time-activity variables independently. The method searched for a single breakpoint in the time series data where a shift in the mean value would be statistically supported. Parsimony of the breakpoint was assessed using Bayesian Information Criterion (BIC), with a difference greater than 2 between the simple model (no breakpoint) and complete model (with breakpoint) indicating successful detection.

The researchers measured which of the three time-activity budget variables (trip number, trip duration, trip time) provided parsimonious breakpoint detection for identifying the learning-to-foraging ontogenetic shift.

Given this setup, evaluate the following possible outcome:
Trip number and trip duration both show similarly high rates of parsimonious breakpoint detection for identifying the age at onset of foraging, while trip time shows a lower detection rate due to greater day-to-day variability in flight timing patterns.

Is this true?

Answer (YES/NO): NO